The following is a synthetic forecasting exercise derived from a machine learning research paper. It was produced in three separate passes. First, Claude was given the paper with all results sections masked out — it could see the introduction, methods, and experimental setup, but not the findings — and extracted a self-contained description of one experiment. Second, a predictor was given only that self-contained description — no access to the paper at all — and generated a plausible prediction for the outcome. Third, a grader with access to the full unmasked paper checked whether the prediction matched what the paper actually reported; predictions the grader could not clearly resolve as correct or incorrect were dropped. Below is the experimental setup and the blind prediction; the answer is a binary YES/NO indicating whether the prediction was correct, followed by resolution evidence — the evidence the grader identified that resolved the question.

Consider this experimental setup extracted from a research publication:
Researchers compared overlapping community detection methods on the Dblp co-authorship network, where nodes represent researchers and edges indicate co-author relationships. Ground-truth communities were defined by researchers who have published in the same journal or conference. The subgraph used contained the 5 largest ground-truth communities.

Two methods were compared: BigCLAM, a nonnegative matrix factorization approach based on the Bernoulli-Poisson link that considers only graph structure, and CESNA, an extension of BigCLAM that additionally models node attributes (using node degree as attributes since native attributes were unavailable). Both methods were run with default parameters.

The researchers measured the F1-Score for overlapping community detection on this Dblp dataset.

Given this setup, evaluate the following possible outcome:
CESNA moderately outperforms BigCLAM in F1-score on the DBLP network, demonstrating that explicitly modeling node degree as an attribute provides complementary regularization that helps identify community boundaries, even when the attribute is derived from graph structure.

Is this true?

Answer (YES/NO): NO